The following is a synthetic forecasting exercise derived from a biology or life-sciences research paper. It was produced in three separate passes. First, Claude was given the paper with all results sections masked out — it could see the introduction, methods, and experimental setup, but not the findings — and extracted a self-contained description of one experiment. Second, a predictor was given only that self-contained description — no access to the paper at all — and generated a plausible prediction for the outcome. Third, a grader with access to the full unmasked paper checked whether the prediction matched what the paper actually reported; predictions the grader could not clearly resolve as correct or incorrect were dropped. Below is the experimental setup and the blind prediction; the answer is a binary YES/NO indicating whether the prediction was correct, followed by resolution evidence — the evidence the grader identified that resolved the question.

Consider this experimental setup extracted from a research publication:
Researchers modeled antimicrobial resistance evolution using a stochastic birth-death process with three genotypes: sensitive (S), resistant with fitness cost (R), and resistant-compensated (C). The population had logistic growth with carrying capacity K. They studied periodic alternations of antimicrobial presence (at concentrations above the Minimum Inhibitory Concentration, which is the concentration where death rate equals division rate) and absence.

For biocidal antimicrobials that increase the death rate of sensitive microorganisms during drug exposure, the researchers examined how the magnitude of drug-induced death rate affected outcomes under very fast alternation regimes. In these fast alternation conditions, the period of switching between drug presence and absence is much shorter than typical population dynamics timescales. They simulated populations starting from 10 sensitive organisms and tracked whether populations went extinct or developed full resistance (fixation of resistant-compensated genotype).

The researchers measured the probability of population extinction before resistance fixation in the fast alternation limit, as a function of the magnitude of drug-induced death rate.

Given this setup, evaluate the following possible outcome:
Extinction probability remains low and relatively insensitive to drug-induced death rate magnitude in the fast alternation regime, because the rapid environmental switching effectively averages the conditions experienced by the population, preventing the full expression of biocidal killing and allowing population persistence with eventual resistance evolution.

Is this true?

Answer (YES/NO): NO